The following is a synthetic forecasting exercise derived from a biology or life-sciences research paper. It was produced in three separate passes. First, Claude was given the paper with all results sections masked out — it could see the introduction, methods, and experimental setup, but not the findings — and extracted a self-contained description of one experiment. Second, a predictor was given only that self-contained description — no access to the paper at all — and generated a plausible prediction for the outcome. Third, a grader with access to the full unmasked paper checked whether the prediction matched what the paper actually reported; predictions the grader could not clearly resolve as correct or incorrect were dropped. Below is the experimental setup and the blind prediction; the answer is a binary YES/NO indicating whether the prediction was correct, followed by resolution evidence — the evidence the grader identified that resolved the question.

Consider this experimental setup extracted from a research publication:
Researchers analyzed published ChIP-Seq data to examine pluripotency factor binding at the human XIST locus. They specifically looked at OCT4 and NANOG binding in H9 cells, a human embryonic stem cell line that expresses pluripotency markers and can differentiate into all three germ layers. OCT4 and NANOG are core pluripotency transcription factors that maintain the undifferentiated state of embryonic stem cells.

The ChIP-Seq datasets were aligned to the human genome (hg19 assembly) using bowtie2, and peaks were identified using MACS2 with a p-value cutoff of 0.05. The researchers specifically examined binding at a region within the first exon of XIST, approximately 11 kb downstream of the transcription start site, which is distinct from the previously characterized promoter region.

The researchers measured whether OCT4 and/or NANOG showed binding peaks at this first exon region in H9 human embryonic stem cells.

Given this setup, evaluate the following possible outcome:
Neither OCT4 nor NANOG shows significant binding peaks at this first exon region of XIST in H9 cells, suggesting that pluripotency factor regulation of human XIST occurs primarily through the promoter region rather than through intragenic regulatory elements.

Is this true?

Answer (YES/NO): NO